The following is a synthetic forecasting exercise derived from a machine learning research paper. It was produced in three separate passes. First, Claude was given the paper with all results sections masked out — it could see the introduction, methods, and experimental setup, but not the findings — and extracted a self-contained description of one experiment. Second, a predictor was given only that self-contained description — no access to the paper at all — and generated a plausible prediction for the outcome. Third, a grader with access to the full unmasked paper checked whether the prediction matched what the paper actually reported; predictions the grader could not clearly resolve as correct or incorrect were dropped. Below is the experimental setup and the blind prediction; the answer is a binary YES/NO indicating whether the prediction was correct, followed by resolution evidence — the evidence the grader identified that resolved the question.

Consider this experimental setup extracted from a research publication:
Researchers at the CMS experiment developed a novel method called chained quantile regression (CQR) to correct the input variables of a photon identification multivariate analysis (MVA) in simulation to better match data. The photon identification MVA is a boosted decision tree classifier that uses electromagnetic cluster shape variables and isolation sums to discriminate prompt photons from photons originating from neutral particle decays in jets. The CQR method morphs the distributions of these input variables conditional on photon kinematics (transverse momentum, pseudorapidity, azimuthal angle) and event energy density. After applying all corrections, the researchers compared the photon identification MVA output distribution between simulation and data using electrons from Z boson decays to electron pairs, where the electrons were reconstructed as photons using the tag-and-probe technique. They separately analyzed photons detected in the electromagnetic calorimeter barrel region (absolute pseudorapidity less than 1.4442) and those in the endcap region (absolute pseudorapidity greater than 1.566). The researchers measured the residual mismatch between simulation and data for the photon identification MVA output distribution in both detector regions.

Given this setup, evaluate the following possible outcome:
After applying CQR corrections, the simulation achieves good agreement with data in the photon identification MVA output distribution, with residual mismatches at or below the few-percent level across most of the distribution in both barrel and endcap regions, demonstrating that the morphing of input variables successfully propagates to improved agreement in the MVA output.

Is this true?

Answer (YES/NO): YES